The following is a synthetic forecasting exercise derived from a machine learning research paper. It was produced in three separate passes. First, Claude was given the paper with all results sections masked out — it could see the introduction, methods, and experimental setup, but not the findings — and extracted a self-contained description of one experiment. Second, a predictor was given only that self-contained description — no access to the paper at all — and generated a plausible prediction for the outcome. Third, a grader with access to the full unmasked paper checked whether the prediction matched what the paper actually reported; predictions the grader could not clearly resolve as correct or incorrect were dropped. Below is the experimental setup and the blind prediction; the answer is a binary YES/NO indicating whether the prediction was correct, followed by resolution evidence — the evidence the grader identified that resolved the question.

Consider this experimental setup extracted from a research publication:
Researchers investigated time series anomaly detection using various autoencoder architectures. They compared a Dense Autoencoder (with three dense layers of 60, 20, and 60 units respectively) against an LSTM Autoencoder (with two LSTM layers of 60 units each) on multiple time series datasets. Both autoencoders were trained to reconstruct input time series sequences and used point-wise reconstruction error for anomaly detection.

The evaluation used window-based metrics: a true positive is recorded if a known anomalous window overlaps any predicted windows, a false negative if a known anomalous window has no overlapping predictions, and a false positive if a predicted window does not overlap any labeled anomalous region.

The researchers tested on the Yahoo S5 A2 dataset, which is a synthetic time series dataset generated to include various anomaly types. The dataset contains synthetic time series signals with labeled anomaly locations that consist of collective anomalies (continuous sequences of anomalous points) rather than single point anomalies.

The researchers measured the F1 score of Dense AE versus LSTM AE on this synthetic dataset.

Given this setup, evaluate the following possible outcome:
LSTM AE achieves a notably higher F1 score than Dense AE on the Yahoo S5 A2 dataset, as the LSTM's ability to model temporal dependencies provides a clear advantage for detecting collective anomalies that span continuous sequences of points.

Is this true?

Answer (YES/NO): YES